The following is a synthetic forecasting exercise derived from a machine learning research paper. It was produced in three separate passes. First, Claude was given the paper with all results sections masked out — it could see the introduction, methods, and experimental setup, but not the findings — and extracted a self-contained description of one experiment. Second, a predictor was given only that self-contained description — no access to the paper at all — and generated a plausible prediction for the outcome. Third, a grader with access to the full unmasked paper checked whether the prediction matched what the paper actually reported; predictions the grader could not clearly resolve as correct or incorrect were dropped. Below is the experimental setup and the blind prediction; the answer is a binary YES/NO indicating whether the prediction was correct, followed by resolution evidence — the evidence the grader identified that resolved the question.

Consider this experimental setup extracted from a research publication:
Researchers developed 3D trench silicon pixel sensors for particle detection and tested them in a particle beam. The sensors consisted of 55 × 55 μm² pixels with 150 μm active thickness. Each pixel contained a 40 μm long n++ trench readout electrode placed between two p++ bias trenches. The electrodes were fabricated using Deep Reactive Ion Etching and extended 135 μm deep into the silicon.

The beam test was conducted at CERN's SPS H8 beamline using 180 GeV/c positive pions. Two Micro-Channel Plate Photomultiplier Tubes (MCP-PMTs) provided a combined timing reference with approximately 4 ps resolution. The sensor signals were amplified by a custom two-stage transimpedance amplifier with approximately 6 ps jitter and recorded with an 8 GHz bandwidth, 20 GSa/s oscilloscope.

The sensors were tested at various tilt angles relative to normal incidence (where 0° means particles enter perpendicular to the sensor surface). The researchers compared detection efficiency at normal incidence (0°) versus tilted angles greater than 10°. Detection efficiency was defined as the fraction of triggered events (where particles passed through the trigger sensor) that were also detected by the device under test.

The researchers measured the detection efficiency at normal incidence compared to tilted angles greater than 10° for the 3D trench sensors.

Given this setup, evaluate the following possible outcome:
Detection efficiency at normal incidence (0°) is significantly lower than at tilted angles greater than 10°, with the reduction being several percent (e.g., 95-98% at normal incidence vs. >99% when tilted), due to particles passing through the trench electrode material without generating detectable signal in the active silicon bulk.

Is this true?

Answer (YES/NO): YES